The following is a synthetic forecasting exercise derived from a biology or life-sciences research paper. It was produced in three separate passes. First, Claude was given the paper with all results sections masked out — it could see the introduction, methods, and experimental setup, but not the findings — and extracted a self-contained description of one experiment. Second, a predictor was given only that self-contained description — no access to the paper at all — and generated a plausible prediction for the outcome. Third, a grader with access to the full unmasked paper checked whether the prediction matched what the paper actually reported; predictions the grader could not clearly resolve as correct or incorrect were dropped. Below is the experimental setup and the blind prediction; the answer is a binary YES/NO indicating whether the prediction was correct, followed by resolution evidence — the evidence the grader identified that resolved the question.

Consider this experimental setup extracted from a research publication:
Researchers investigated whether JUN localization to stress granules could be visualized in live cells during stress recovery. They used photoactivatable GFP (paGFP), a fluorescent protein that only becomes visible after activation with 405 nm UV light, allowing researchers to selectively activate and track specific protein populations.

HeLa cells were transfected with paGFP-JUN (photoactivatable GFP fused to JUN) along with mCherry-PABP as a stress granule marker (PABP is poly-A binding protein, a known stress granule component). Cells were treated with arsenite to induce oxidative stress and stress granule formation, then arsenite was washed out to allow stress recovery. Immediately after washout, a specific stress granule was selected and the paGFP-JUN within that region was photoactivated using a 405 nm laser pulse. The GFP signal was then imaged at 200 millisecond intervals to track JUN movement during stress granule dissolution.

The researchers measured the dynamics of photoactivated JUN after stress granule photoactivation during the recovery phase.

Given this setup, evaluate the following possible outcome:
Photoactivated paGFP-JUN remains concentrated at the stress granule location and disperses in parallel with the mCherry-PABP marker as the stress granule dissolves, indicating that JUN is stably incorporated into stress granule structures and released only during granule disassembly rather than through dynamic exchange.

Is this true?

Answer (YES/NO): NO